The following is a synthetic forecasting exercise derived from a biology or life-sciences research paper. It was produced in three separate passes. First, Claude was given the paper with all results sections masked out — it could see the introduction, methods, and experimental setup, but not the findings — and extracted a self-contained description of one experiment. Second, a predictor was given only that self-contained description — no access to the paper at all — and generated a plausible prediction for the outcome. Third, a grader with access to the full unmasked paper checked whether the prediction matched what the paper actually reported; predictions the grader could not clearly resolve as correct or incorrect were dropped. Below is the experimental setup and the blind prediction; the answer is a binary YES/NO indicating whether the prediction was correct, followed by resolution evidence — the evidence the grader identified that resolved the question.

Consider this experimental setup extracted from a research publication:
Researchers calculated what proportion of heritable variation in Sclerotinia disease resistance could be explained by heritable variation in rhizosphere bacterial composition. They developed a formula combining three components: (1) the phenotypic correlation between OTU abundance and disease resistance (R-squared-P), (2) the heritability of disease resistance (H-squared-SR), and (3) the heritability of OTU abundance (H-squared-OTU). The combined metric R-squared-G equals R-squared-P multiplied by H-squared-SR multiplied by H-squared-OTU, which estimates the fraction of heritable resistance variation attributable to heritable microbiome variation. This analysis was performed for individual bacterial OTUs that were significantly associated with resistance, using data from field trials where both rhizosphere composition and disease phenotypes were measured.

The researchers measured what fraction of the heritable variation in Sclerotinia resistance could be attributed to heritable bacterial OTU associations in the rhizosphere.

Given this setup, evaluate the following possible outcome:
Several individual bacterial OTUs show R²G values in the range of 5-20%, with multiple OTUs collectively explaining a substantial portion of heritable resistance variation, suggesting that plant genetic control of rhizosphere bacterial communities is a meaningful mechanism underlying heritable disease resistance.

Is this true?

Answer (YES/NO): NO